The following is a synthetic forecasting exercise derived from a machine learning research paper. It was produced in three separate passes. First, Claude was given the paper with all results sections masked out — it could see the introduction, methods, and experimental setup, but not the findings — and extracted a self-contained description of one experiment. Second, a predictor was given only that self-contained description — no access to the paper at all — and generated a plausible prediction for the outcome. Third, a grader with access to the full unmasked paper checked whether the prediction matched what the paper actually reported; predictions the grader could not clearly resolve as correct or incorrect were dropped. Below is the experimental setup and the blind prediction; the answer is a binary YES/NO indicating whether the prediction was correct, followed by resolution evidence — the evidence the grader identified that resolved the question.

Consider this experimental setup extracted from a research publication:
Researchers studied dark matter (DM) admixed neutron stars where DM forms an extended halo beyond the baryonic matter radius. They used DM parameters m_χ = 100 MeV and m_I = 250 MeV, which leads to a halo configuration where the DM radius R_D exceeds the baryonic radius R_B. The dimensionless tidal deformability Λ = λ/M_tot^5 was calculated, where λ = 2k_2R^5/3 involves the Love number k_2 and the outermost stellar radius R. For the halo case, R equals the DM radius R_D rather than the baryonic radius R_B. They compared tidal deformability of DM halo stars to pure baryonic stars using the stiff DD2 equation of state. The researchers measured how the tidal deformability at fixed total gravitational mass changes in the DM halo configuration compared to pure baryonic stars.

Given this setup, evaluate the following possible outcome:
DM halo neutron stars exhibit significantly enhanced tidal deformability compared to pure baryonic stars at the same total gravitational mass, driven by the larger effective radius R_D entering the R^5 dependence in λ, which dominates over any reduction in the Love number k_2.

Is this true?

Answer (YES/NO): YES